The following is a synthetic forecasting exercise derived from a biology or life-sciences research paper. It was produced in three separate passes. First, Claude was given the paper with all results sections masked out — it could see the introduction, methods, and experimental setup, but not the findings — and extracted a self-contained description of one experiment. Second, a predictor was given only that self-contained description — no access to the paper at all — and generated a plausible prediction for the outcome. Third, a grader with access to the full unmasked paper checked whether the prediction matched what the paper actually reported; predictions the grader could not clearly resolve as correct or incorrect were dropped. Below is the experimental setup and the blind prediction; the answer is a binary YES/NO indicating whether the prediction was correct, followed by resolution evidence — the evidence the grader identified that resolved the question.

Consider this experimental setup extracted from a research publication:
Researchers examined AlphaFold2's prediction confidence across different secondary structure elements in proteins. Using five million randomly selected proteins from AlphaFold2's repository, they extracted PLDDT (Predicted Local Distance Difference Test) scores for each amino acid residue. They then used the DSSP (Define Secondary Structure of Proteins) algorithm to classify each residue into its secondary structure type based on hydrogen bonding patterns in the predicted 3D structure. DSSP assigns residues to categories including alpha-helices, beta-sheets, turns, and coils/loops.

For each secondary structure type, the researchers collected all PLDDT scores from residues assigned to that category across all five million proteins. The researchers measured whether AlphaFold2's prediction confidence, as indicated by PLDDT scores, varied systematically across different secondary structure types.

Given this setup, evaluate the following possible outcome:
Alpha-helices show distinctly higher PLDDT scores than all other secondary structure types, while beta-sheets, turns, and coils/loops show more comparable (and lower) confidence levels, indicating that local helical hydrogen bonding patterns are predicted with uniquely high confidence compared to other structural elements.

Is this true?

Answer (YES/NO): NO